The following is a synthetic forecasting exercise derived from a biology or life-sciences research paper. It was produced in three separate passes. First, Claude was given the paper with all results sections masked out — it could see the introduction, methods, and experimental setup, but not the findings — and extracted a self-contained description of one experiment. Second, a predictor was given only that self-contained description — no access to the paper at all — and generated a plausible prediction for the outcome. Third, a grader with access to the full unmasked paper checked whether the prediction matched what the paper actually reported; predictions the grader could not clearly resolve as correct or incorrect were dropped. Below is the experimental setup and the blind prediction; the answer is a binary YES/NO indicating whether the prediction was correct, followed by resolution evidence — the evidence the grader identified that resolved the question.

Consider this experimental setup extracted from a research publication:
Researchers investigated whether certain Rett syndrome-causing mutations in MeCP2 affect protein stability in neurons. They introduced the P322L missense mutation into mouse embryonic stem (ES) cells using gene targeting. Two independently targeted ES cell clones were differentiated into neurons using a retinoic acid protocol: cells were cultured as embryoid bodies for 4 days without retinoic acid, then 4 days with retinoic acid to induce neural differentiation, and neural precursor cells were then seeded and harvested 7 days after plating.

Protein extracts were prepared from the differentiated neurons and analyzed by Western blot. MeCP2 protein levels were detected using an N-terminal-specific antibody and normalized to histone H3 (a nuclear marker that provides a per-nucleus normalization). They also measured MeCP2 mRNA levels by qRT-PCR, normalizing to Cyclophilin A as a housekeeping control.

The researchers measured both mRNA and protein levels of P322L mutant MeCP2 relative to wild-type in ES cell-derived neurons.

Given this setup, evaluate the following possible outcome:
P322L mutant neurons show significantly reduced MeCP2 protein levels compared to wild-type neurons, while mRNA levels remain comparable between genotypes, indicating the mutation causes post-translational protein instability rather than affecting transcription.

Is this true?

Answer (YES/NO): YES